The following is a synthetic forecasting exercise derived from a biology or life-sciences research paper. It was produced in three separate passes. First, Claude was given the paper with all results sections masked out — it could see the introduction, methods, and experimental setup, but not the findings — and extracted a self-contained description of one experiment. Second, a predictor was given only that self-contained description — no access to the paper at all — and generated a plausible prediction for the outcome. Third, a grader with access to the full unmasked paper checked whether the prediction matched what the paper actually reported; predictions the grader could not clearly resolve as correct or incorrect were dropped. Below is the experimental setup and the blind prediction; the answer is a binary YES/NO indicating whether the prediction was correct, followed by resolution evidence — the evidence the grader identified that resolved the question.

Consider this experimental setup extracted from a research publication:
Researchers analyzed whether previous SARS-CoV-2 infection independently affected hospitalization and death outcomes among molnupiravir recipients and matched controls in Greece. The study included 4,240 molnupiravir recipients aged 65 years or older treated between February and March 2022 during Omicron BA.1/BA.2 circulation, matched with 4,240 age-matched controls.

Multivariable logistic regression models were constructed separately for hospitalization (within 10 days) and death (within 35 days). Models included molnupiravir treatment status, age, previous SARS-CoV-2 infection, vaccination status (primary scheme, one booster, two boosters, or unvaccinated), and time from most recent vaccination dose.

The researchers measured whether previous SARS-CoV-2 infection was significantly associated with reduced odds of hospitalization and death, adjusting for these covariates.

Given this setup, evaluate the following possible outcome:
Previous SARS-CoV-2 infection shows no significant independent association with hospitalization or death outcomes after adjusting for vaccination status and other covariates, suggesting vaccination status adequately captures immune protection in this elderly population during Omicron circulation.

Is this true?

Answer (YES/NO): NO